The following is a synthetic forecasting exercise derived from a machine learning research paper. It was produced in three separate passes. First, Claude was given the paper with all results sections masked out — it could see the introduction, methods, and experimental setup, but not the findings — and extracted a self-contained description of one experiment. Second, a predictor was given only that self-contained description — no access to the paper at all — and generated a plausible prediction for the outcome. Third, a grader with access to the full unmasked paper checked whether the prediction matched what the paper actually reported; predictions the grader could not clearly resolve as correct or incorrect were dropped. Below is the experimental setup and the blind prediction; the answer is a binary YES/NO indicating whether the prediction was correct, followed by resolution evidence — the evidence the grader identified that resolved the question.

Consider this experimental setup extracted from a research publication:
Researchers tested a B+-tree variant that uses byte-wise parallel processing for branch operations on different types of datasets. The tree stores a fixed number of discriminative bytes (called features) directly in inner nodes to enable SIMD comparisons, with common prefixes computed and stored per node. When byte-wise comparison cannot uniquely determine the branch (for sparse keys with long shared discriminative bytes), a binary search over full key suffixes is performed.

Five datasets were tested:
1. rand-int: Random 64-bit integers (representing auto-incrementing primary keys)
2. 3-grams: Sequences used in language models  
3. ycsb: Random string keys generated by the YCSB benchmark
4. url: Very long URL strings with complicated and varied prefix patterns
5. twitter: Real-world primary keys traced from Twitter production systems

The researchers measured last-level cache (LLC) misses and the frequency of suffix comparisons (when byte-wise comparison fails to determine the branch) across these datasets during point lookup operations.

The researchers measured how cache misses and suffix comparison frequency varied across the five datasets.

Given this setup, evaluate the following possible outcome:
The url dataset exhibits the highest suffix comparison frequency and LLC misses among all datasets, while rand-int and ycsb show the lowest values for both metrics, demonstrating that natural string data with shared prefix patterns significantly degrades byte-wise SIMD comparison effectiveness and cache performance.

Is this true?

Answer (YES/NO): NO